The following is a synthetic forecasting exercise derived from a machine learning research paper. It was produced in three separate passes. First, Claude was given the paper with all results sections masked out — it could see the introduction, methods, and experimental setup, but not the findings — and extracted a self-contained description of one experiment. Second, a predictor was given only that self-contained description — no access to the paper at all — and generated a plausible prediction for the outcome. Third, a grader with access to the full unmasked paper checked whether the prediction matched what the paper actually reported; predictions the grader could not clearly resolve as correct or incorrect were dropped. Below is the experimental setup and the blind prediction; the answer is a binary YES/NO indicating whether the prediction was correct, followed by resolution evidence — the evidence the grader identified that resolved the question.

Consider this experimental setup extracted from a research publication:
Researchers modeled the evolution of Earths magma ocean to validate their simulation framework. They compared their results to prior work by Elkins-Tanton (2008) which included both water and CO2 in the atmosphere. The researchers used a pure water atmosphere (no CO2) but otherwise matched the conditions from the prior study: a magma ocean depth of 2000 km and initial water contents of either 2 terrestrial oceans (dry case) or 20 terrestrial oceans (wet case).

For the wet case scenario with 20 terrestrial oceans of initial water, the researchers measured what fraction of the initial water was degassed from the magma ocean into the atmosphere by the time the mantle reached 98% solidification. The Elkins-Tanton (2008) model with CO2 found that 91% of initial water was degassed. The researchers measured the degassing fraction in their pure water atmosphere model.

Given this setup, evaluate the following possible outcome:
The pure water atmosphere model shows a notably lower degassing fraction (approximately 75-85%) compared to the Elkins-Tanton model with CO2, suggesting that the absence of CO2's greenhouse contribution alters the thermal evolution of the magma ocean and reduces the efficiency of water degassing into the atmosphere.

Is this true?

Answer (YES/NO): NO